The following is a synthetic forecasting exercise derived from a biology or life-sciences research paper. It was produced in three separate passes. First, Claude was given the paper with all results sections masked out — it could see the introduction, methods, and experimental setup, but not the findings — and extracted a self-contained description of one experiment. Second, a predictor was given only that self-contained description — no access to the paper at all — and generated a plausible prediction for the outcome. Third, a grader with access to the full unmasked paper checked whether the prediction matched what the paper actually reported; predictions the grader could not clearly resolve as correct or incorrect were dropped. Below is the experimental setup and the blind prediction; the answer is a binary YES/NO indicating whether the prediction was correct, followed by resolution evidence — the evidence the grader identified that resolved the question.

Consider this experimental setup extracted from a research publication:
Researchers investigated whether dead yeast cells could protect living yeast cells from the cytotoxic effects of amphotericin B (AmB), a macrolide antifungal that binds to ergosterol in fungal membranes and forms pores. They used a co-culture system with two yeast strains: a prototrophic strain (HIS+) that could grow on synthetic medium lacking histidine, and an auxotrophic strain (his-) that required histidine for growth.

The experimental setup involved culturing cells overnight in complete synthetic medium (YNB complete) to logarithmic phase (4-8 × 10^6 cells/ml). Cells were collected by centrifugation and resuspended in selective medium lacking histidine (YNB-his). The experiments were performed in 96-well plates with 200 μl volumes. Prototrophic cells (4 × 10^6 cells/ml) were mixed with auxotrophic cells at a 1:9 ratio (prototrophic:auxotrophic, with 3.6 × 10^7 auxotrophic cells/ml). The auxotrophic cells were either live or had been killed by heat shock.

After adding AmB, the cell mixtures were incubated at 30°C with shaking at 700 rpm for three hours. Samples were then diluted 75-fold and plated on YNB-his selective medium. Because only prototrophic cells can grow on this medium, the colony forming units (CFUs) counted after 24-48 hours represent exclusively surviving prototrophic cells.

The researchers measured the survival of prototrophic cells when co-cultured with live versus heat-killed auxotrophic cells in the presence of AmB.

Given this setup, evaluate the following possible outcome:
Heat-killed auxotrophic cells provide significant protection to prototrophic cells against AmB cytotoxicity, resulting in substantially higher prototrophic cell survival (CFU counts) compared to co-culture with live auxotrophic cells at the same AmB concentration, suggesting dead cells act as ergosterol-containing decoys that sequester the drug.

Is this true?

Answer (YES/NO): YES